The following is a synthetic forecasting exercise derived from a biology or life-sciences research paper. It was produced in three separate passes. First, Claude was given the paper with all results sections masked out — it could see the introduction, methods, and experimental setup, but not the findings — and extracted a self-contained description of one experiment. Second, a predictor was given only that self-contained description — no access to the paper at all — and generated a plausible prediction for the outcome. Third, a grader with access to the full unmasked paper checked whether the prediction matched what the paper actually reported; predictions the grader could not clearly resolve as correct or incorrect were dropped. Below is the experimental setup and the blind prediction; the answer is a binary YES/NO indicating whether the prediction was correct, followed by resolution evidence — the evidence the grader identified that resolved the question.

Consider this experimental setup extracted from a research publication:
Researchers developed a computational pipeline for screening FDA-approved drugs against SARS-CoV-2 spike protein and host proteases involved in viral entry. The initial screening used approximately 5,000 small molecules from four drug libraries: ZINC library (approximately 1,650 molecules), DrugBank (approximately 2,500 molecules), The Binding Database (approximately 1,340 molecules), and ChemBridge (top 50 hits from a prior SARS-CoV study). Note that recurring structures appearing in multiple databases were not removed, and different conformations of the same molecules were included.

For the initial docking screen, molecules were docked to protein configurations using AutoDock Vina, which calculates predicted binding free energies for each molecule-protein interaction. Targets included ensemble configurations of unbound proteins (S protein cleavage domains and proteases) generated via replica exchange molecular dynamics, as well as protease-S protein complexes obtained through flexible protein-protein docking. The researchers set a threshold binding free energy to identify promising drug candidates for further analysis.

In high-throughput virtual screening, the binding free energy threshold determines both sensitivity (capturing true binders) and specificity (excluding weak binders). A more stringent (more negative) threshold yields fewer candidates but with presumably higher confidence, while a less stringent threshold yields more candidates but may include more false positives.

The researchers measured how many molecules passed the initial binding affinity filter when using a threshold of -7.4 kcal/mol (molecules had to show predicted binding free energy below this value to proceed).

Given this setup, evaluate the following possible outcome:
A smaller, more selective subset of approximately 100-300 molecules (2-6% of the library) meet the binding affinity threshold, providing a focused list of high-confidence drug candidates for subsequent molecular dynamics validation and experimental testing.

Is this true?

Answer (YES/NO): YES